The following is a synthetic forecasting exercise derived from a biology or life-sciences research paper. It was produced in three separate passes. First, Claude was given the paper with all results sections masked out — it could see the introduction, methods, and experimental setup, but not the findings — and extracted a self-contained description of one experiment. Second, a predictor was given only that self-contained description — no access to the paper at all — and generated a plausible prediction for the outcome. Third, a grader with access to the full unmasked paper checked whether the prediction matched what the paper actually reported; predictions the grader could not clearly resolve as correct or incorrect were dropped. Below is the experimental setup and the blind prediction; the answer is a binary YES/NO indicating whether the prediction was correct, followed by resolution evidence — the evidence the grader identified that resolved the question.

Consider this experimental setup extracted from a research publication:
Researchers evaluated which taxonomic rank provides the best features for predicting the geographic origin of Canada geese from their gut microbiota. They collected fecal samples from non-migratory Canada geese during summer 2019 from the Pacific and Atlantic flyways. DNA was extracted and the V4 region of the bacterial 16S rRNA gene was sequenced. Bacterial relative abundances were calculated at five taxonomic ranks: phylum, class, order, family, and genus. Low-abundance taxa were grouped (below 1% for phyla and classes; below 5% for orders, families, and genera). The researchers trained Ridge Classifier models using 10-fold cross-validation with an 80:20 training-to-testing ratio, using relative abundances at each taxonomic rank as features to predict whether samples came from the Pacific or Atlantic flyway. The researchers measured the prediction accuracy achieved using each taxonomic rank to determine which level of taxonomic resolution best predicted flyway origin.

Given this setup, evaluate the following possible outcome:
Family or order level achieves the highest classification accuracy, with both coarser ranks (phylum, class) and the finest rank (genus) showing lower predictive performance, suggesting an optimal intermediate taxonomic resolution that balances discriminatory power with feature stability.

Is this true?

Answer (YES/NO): NO